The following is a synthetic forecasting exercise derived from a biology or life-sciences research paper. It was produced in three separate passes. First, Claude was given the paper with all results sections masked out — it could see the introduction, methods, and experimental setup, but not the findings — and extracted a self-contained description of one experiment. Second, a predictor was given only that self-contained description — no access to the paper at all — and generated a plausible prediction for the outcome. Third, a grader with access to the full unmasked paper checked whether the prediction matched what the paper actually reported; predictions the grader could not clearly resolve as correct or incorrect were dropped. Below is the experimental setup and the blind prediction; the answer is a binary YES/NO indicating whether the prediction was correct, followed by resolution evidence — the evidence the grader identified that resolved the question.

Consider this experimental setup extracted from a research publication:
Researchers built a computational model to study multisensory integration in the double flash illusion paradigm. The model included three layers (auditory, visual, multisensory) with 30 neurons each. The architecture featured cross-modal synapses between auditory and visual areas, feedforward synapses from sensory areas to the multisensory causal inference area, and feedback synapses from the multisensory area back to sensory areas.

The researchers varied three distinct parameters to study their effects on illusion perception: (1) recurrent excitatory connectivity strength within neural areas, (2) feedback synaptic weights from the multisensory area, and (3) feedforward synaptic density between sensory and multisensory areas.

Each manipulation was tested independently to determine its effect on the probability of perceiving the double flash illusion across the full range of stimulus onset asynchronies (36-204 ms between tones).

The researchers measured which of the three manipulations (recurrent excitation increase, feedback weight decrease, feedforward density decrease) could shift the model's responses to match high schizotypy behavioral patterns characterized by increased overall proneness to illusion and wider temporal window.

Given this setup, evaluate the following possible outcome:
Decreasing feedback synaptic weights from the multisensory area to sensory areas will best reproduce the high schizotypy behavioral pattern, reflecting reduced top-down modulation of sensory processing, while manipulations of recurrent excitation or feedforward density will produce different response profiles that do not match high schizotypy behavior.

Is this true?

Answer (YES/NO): NO